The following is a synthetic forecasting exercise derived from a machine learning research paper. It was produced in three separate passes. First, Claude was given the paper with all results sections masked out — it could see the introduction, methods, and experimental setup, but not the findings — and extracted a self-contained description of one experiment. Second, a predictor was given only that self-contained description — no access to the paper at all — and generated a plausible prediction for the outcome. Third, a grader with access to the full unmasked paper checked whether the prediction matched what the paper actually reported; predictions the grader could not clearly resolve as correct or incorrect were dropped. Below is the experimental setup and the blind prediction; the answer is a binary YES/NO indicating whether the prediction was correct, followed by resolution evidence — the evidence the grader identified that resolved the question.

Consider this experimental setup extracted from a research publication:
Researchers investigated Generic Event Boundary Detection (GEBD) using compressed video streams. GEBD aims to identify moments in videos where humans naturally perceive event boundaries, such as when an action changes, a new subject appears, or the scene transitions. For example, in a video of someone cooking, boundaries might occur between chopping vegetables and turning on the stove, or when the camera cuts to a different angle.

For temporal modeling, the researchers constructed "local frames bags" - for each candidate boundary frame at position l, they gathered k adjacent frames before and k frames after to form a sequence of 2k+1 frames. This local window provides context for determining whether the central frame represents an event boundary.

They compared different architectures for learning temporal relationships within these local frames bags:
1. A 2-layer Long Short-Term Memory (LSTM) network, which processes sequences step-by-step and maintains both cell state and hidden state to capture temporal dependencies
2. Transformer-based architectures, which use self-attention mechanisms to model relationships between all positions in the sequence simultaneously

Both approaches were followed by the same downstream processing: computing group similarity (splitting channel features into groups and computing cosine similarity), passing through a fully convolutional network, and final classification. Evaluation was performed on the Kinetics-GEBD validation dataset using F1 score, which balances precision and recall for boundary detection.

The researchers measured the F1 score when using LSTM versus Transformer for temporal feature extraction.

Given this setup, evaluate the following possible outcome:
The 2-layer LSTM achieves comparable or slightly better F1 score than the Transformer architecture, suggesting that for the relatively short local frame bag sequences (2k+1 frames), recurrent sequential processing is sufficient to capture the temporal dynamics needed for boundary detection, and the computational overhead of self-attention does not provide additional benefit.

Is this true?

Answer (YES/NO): YES